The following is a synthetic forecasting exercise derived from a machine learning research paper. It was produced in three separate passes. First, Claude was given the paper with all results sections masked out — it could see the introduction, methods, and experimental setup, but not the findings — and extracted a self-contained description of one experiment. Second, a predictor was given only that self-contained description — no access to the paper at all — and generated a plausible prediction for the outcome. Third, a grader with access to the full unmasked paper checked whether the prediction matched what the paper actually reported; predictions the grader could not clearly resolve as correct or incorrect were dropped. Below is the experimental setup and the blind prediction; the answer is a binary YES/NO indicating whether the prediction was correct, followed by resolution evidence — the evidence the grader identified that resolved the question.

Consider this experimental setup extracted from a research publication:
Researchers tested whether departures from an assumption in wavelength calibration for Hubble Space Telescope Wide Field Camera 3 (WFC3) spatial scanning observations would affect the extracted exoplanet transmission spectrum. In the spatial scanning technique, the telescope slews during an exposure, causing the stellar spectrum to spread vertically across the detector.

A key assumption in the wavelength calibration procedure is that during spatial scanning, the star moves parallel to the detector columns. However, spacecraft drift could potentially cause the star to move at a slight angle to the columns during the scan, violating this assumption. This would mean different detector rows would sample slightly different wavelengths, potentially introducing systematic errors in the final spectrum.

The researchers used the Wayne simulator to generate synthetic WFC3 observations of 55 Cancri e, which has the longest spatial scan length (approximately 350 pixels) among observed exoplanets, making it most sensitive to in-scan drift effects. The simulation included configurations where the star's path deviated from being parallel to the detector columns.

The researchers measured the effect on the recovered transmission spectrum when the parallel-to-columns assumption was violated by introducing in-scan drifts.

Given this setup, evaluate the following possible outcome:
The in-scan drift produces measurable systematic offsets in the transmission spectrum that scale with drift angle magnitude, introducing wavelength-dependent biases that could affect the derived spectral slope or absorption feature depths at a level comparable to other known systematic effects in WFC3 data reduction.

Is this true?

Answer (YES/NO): YES